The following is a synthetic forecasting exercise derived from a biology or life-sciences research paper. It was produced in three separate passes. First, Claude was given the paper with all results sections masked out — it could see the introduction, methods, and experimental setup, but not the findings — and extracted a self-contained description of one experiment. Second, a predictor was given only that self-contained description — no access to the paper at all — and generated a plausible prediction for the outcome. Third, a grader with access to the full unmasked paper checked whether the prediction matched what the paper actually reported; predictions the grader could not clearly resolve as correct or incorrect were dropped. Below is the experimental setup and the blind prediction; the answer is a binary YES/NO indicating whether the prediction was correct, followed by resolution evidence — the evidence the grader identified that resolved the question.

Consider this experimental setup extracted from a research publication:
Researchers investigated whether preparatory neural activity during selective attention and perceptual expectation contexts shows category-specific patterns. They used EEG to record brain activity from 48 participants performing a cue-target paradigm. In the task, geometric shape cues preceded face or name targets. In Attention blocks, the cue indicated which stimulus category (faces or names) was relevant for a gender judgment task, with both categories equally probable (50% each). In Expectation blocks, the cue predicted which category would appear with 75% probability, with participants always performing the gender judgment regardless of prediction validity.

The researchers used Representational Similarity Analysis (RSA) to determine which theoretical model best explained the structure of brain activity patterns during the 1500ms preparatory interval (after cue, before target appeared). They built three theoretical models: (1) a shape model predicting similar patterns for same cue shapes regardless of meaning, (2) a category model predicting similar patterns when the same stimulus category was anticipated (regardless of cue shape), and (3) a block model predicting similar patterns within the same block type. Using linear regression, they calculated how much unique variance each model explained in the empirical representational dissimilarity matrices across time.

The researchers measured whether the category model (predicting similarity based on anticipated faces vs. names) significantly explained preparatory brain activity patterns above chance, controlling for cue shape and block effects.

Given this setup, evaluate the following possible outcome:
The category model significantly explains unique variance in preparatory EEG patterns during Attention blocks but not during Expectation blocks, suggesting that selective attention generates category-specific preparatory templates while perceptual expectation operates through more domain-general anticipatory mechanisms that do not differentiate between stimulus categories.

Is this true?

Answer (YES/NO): NO